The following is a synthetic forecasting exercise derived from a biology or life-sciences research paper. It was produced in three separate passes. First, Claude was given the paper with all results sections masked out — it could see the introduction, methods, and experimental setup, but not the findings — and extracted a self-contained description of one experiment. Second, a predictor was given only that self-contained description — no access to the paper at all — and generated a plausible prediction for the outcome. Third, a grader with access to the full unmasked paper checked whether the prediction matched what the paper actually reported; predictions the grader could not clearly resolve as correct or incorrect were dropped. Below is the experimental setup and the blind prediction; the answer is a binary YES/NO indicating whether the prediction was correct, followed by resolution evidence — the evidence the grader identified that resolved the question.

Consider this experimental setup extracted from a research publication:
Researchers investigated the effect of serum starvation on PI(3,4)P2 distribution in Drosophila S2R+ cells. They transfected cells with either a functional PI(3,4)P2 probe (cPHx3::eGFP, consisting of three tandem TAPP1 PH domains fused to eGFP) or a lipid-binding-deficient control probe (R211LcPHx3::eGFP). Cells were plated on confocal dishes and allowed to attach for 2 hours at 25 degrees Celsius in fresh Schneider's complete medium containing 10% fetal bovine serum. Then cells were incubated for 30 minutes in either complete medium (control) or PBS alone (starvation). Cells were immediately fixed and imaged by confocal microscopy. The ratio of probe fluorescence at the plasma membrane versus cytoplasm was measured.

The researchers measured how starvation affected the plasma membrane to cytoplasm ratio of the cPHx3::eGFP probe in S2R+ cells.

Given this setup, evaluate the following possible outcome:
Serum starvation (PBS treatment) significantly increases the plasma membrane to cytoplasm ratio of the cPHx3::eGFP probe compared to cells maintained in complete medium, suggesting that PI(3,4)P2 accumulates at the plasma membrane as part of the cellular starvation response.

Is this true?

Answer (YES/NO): NO